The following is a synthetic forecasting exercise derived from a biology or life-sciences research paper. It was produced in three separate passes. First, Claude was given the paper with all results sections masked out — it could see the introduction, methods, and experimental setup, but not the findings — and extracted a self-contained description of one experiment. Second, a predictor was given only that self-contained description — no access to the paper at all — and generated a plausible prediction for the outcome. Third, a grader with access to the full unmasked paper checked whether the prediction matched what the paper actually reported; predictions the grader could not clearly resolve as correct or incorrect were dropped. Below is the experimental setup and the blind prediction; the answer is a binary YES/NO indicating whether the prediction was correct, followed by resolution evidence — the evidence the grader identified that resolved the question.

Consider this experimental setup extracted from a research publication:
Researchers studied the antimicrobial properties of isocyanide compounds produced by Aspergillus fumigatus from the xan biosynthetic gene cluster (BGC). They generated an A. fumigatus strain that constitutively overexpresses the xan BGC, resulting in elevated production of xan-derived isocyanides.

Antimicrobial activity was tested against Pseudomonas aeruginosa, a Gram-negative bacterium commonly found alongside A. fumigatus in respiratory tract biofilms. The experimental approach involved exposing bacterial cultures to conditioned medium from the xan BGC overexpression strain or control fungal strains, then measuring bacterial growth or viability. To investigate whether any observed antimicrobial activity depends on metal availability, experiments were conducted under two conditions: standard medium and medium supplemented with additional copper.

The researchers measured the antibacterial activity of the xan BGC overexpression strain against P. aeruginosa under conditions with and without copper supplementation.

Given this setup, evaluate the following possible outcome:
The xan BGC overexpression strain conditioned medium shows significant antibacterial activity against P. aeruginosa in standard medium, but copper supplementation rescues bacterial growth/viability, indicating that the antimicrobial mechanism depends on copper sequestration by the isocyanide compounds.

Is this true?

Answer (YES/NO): YES